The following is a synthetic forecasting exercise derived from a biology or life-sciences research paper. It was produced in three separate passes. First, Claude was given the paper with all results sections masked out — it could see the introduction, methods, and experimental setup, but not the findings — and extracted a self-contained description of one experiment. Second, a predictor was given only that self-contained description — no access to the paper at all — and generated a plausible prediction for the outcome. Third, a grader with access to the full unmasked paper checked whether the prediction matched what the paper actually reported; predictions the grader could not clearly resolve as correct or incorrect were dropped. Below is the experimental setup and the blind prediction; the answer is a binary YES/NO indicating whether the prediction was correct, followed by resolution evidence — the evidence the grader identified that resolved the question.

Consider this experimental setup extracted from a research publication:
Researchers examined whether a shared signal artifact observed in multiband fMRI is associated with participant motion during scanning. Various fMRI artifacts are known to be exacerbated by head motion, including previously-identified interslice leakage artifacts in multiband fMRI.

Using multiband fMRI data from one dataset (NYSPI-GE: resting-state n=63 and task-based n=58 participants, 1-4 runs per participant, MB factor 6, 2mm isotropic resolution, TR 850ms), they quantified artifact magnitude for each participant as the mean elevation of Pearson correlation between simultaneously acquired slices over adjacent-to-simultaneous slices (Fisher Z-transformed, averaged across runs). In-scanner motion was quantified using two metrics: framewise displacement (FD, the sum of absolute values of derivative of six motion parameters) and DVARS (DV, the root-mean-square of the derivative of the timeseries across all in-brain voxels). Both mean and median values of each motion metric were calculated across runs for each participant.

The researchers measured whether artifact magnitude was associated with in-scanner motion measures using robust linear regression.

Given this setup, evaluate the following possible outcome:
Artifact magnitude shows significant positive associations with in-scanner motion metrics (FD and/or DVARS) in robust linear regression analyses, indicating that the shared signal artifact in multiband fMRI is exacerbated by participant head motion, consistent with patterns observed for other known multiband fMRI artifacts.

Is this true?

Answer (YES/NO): YES